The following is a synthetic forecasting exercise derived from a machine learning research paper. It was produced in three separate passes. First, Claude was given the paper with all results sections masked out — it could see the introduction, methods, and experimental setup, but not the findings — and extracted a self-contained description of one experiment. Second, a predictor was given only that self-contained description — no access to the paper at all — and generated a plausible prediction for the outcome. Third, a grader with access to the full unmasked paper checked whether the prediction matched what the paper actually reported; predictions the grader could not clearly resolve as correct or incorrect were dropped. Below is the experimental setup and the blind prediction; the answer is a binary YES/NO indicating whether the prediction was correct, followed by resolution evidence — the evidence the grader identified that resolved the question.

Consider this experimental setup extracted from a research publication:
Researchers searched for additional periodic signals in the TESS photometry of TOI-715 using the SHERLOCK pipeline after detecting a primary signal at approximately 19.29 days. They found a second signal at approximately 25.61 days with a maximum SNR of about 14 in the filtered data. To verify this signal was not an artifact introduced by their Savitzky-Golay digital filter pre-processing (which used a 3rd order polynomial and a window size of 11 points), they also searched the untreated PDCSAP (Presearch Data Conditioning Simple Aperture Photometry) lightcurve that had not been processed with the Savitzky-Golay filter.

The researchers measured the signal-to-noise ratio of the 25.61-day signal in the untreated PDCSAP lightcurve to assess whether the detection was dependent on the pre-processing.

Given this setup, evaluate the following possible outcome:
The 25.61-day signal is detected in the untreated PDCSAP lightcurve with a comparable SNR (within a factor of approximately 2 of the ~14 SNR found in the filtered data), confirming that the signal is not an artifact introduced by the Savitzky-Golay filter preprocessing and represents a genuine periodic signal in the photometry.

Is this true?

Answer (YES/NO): YES